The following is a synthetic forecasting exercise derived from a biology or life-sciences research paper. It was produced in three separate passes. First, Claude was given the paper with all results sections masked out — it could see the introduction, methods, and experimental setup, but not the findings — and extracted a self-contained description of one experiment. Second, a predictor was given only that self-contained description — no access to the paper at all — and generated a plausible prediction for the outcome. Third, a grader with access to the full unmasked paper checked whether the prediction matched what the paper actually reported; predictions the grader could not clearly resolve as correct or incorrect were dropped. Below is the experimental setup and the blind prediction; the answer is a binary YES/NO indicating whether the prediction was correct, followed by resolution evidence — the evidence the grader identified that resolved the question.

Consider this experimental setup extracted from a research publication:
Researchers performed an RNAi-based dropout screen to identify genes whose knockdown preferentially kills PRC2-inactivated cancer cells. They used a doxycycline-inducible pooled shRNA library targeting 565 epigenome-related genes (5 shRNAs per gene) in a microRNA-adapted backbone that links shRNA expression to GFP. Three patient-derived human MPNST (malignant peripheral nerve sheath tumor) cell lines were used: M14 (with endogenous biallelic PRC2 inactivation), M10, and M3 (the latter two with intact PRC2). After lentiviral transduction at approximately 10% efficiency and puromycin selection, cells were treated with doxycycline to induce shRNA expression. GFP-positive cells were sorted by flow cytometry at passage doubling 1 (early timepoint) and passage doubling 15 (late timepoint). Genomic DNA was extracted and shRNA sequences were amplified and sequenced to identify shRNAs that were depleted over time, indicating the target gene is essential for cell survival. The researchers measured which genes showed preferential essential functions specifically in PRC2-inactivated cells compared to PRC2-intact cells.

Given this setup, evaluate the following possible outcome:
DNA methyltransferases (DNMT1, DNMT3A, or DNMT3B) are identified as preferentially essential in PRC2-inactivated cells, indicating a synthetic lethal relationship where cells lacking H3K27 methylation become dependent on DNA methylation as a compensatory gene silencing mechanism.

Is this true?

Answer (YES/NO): YES